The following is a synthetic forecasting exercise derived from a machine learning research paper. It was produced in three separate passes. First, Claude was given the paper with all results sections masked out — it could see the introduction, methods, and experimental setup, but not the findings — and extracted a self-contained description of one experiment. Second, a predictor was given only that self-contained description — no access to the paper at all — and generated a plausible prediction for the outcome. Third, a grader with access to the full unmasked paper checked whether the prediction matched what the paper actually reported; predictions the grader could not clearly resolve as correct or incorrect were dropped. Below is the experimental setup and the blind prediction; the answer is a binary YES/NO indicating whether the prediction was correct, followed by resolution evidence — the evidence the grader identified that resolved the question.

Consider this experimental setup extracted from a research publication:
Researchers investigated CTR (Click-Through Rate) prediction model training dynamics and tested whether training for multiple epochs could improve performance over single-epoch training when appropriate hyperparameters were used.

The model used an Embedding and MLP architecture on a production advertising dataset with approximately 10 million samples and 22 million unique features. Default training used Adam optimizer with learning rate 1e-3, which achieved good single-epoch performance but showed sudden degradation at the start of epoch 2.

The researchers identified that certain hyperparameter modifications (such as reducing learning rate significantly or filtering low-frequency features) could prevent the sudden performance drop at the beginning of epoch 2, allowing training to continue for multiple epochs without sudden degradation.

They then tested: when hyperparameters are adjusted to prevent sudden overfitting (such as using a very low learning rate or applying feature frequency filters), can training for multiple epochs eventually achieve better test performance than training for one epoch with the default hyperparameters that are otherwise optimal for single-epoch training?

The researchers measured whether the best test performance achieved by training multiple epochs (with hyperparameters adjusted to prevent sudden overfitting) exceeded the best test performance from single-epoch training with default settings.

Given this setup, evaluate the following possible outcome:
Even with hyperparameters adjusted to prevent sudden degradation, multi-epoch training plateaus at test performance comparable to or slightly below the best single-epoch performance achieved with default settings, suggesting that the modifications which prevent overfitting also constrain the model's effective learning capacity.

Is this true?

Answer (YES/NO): YES